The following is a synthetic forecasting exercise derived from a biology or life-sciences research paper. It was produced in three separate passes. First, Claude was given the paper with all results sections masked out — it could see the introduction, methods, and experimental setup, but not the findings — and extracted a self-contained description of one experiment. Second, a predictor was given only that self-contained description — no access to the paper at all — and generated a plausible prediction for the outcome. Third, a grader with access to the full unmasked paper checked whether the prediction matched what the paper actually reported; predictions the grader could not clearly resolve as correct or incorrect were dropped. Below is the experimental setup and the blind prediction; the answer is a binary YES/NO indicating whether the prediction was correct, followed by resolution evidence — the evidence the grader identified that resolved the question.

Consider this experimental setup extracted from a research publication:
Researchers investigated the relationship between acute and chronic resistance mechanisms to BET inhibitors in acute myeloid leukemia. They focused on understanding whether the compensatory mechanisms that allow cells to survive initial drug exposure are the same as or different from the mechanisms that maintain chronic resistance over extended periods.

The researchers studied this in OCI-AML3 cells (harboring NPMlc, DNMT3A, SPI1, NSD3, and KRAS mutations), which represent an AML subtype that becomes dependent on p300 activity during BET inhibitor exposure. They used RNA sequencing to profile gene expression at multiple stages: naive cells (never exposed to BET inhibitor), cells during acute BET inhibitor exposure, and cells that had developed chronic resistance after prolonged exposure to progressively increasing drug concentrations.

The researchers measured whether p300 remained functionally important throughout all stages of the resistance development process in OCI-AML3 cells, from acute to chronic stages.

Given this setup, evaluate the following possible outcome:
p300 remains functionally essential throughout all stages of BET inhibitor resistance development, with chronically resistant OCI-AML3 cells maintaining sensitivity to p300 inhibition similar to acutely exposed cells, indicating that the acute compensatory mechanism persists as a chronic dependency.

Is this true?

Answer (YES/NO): NO